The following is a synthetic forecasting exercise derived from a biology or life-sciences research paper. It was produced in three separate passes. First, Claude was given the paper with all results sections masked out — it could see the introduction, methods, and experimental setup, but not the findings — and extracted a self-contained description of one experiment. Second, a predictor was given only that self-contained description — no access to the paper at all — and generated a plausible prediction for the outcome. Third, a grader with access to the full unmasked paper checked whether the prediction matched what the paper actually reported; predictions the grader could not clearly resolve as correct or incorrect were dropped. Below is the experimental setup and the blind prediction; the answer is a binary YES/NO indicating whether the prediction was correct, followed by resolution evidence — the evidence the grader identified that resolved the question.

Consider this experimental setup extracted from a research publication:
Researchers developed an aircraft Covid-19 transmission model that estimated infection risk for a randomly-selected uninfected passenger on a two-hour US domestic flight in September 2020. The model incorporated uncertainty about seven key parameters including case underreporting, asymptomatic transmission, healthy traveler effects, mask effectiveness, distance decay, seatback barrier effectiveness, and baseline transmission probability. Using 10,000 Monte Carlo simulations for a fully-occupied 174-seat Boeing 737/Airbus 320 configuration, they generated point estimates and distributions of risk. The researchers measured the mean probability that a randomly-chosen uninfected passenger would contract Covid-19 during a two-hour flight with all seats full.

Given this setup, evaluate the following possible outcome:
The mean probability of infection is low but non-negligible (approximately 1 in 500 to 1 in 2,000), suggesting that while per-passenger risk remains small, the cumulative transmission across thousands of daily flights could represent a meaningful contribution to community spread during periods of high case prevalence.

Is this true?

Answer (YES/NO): NO